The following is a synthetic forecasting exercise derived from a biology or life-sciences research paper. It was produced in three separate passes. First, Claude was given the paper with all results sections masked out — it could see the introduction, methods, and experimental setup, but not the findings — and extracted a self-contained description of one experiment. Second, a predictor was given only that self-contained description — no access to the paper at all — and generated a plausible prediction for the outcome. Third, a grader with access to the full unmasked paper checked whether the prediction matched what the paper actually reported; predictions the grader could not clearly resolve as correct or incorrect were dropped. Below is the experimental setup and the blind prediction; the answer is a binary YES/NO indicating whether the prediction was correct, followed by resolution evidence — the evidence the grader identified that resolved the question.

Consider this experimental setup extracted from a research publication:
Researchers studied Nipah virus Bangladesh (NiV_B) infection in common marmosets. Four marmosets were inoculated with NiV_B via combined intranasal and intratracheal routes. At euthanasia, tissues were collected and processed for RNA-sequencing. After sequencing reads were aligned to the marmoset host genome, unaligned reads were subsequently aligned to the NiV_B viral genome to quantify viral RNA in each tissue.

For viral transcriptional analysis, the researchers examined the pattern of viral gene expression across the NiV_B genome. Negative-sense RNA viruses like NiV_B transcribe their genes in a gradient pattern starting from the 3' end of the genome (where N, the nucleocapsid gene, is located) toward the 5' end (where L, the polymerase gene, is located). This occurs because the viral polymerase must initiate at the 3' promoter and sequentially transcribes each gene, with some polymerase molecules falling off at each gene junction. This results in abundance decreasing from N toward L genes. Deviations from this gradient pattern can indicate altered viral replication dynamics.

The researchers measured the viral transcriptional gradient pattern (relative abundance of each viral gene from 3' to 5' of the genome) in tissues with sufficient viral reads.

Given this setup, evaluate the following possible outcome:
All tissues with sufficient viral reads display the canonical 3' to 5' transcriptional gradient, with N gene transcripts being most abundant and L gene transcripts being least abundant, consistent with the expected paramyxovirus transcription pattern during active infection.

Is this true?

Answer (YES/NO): NO